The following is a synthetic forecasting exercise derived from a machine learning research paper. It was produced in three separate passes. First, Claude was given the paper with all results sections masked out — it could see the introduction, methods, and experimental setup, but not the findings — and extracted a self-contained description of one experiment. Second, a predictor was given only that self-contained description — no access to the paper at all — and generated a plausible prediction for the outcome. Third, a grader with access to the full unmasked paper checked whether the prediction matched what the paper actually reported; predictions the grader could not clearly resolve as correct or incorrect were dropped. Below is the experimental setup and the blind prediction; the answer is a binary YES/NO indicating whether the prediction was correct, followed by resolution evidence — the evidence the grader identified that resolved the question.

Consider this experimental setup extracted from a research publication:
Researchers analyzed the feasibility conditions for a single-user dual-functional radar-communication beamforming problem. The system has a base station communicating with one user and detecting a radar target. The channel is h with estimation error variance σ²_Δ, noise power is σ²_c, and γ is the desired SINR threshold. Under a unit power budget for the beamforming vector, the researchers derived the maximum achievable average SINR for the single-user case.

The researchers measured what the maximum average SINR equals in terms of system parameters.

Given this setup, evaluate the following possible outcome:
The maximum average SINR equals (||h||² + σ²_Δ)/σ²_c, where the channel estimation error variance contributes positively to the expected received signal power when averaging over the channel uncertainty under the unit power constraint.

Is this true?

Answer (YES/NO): YES